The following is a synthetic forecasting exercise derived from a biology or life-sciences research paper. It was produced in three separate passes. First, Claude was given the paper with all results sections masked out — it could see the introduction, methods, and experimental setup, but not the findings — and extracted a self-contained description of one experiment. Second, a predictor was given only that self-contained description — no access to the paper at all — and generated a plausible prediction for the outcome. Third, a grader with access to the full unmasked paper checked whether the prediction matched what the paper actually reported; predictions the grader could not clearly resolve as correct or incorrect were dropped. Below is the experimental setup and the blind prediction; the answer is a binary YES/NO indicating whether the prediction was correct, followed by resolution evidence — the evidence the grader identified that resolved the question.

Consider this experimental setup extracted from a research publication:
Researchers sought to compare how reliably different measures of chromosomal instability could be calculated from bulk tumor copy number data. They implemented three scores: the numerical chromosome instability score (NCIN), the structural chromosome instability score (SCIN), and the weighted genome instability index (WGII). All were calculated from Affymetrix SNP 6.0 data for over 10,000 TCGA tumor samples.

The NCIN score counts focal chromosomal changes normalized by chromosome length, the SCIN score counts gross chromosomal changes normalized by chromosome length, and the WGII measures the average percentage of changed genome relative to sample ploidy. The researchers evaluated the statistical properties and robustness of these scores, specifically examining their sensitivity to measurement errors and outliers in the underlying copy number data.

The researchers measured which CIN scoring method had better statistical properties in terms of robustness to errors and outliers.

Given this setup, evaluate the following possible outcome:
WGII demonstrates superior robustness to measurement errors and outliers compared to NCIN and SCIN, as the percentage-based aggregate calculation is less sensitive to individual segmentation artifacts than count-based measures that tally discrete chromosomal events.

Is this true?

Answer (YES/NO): NO